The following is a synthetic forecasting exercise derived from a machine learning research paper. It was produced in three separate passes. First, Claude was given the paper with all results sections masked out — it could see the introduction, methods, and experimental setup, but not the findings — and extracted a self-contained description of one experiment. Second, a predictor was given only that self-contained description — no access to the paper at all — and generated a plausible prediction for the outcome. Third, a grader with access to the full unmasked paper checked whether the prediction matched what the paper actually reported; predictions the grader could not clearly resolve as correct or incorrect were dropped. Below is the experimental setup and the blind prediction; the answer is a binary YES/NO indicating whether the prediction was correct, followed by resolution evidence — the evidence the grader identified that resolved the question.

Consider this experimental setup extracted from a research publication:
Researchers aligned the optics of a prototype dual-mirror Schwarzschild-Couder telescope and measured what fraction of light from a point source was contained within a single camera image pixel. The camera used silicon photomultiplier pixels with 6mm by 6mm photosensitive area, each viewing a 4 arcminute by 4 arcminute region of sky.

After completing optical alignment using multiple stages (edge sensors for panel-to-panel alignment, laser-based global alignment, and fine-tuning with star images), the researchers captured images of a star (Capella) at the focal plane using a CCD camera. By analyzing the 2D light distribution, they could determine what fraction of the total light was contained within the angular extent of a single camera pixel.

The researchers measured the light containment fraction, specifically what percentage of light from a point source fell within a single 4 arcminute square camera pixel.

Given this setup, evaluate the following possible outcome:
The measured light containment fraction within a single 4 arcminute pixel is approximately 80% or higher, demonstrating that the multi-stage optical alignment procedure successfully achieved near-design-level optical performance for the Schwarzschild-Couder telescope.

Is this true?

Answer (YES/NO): NO